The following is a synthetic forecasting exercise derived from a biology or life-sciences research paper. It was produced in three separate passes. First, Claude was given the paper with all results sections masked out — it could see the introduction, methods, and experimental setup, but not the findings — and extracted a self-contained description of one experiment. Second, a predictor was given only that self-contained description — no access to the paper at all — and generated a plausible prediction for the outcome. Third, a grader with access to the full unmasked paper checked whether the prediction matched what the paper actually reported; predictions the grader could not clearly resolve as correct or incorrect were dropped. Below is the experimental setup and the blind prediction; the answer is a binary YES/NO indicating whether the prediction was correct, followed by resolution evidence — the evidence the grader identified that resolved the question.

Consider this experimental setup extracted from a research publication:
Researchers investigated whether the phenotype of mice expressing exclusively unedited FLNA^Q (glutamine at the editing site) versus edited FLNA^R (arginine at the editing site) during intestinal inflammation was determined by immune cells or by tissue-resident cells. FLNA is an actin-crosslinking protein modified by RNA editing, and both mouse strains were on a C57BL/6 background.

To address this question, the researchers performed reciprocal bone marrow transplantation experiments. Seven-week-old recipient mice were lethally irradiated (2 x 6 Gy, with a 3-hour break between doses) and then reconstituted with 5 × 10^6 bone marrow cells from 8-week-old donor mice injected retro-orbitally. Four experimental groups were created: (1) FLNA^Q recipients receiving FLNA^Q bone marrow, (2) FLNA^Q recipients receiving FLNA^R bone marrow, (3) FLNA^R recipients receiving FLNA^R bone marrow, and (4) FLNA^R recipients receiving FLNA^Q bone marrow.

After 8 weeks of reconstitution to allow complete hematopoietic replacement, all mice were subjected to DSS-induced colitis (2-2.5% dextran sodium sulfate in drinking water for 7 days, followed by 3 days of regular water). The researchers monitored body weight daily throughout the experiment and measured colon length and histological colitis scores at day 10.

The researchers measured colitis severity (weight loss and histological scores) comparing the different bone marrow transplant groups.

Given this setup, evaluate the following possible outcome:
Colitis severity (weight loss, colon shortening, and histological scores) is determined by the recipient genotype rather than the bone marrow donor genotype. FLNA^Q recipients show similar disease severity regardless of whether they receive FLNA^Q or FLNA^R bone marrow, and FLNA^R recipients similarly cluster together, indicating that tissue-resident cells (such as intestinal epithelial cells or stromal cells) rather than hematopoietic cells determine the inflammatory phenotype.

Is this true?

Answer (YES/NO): NO